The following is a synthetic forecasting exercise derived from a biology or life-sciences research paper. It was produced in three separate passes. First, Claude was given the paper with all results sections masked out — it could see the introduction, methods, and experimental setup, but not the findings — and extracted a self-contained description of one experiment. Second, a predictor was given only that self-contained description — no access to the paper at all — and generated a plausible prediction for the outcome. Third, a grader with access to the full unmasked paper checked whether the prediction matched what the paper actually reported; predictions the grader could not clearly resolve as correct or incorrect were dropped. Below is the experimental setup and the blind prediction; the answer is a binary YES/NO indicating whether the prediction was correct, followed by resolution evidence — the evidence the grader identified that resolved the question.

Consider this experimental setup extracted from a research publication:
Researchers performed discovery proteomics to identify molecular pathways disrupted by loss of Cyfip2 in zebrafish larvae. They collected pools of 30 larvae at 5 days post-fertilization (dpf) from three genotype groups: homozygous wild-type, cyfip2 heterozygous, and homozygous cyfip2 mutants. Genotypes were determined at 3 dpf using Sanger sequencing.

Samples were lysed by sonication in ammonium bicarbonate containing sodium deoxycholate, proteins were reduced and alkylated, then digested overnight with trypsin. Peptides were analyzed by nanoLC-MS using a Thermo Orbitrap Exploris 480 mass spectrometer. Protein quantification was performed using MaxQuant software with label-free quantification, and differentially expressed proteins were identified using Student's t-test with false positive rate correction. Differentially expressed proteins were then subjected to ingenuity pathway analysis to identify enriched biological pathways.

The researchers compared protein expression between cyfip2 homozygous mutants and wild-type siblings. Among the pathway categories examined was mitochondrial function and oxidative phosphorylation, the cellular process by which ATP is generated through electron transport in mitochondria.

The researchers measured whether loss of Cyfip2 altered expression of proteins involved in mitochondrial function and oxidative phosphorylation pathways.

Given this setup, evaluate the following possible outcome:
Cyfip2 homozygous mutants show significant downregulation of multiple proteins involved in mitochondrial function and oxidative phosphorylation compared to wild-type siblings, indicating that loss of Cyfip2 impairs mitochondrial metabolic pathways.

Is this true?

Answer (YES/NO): NO